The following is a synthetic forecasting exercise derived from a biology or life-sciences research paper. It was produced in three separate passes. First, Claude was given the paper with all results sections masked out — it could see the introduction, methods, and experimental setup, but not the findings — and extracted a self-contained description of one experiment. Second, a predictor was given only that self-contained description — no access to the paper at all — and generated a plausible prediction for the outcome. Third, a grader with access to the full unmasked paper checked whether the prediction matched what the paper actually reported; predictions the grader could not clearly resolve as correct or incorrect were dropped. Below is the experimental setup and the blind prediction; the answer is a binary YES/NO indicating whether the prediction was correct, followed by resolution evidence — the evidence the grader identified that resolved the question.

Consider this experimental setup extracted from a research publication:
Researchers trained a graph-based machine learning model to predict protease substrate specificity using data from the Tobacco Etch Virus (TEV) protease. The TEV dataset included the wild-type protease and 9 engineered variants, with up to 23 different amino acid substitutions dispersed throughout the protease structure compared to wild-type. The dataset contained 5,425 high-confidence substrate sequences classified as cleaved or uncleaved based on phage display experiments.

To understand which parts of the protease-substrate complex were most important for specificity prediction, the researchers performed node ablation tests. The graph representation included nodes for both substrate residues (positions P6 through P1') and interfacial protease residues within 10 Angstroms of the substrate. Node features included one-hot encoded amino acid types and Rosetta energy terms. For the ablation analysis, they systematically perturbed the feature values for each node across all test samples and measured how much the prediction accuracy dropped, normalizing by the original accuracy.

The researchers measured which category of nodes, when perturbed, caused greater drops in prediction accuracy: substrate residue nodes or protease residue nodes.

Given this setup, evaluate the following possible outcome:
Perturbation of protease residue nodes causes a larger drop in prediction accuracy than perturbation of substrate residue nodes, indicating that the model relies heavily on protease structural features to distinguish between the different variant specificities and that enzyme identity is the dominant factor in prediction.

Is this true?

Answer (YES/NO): YES